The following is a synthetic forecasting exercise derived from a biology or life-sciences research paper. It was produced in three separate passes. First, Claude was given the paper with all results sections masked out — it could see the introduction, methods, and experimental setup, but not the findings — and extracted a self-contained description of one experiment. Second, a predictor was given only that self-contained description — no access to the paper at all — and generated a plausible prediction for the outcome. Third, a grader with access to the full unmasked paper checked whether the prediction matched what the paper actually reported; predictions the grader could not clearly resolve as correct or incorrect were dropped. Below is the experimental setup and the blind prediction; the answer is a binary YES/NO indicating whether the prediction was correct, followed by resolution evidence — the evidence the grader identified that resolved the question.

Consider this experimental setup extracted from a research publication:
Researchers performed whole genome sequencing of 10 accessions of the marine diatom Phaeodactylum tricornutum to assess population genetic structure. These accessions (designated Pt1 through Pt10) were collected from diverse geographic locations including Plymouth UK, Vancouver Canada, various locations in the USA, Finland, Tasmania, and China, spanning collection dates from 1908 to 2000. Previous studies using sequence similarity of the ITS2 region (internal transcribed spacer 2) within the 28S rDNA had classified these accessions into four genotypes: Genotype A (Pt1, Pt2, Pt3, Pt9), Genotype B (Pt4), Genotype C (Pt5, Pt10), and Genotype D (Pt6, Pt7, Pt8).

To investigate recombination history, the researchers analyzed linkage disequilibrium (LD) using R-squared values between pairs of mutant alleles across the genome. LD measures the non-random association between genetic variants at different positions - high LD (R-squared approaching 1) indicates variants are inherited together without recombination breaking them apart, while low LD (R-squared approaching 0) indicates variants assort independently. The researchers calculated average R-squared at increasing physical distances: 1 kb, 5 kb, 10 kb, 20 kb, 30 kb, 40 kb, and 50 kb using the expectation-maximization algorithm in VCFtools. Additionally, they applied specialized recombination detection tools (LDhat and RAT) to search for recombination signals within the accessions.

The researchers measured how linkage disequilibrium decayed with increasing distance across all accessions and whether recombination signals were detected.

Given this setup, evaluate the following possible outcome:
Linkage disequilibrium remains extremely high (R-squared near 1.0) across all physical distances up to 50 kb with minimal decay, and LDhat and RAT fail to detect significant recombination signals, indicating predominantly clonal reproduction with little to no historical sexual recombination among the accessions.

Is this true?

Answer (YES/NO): NO